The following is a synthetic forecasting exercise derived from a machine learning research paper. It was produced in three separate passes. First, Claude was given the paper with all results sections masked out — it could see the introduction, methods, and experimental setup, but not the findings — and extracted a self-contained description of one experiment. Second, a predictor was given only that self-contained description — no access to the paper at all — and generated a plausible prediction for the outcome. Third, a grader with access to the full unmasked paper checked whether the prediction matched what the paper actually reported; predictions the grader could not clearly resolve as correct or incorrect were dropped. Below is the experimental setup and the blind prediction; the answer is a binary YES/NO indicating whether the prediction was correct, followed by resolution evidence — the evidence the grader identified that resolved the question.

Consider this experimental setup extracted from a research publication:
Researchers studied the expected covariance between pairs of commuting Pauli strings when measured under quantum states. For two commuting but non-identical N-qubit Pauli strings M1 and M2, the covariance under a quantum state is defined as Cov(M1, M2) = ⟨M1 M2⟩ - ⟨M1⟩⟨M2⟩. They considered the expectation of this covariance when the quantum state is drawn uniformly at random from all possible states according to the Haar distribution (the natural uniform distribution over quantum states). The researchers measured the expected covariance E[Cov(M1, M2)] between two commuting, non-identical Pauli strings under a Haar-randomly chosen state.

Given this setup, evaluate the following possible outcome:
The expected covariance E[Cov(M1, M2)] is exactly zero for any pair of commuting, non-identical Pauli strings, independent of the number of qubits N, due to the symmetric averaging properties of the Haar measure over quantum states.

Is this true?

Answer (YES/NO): YES